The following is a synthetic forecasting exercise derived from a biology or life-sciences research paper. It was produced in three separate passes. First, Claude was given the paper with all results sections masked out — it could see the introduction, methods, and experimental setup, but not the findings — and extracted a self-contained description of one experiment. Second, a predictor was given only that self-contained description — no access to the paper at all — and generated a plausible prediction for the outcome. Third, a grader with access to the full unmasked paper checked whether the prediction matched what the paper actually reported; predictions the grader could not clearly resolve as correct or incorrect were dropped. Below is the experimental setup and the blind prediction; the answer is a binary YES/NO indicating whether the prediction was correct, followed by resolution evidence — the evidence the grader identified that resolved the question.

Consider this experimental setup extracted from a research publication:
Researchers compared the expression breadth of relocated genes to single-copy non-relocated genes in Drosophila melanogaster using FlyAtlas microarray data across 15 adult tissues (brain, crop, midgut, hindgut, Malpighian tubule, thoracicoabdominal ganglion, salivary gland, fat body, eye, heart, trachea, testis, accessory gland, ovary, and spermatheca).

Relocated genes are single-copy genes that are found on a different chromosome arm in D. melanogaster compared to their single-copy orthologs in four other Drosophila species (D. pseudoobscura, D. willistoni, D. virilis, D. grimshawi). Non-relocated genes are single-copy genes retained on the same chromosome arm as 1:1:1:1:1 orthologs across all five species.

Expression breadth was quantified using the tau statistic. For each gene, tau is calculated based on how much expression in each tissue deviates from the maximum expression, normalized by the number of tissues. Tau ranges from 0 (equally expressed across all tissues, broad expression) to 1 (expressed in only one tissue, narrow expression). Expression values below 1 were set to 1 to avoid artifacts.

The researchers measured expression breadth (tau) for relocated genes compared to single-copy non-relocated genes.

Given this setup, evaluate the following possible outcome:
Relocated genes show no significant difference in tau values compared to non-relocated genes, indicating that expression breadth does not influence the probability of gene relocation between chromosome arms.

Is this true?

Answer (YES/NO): YES